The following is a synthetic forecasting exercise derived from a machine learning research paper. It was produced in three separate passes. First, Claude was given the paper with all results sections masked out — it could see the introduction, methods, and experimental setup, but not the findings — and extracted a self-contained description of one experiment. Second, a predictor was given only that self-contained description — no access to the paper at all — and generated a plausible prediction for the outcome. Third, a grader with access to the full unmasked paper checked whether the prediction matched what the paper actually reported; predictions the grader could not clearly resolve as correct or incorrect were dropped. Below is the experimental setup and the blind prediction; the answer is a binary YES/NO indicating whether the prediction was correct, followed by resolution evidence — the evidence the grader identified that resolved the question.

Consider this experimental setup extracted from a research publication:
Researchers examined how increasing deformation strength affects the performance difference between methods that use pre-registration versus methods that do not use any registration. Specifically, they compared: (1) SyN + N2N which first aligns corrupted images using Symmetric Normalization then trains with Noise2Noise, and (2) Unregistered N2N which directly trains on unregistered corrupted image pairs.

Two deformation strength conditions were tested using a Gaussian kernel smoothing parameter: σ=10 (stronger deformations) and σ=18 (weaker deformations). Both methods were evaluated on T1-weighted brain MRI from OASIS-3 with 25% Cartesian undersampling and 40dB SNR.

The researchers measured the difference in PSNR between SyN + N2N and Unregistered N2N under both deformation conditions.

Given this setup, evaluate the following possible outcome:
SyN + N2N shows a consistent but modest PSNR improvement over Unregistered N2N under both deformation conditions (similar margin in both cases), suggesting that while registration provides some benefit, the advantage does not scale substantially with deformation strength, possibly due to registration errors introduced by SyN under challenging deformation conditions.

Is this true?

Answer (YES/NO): NO